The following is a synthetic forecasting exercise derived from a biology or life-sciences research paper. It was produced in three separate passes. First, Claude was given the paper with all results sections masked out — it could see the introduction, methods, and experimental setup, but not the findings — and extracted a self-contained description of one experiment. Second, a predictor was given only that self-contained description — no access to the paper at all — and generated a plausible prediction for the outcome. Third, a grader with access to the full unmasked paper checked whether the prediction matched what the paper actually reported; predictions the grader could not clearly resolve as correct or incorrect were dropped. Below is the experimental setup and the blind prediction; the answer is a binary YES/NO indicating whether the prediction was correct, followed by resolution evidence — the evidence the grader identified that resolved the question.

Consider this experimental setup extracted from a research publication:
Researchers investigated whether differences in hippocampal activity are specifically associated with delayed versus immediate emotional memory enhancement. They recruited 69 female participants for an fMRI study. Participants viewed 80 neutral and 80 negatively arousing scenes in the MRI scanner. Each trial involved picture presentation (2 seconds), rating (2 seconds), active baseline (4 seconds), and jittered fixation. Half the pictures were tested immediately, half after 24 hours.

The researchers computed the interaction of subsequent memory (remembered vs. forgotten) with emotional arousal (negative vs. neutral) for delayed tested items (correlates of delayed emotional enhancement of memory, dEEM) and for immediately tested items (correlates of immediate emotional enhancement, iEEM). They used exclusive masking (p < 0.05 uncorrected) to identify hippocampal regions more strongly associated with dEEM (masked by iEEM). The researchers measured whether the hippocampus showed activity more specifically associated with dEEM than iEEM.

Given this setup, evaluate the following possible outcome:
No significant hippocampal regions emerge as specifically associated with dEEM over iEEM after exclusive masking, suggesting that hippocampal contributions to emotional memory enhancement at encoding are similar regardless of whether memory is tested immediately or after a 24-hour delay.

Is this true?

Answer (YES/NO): NO